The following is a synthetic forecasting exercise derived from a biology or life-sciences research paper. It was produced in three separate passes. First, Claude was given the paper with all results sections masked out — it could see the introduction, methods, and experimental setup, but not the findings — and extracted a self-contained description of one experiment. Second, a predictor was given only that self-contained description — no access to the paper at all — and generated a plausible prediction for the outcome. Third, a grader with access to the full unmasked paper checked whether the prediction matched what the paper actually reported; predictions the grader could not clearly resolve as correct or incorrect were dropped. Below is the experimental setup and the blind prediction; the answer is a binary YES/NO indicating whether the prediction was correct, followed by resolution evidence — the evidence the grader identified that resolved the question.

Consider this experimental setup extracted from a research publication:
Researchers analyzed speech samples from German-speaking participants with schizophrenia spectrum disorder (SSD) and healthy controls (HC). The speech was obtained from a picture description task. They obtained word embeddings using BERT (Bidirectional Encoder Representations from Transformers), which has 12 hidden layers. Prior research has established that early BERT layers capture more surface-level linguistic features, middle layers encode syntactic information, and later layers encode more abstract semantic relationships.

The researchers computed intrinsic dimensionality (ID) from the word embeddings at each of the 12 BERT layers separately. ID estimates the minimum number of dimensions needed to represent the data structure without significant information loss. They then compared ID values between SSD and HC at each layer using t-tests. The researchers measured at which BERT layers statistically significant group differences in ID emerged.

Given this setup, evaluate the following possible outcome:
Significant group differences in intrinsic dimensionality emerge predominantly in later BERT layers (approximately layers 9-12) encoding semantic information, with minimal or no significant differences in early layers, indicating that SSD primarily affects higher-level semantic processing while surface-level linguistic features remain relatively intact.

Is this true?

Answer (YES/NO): NO